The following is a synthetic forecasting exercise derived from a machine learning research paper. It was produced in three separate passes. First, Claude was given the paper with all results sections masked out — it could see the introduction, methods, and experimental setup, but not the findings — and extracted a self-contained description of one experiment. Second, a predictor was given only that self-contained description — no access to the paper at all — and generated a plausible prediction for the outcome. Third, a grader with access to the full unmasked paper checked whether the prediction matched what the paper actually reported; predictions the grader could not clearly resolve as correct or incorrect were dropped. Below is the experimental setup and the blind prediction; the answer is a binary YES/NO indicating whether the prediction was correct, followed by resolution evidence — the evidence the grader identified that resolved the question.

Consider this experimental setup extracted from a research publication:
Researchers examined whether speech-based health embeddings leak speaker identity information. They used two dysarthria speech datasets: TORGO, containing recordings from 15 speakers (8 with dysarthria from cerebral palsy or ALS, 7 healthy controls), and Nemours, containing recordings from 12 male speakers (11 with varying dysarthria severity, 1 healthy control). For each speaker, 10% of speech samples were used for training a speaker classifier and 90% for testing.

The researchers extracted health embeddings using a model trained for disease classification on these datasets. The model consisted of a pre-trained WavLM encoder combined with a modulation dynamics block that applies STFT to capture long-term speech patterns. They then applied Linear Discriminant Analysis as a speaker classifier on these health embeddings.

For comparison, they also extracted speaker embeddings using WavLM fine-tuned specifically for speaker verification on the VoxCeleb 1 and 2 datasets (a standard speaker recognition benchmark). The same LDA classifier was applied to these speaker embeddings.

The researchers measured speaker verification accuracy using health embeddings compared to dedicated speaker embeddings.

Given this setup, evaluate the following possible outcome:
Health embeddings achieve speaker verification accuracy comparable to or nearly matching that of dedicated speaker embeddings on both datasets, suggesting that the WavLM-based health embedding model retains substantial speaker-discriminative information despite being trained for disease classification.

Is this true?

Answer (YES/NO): YES